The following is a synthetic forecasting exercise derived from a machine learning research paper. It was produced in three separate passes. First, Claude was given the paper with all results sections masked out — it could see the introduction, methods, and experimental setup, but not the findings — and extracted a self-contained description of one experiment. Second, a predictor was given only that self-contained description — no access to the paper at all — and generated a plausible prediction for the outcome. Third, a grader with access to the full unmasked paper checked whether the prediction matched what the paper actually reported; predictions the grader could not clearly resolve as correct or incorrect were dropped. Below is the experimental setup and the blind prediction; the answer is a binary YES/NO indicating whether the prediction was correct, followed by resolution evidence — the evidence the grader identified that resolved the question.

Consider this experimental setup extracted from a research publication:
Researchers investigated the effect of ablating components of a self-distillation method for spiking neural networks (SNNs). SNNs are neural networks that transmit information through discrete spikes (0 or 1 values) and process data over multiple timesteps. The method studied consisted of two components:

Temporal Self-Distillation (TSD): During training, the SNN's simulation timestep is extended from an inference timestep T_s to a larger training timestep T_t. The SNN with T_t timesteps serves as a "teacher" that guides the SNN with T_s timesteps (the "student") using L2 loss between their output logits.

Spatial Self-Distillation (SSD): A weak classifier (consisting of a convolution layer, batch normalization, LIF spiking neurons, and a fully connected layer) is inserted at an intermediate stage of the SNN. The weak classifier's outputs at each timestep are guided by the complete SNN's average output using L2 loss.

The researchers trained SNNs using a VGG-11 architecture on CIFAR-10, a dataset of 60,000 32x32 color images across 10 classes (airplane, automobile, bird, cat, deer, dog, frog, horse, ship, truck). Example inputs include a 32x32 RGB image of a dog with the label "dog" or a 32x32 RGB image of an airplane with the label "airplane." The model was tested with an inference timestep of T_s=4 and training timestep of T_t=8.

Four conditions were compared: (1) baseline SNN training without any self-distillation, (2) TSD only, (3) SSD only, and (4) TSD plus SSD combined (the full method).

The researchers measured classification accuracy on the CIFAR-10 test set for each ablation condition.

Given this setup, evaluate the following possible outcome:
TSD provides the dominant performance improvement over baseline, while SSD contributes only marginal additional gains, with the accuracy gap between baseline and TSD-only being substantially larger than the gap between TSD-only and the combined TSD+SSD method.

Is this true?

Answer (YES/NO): NO